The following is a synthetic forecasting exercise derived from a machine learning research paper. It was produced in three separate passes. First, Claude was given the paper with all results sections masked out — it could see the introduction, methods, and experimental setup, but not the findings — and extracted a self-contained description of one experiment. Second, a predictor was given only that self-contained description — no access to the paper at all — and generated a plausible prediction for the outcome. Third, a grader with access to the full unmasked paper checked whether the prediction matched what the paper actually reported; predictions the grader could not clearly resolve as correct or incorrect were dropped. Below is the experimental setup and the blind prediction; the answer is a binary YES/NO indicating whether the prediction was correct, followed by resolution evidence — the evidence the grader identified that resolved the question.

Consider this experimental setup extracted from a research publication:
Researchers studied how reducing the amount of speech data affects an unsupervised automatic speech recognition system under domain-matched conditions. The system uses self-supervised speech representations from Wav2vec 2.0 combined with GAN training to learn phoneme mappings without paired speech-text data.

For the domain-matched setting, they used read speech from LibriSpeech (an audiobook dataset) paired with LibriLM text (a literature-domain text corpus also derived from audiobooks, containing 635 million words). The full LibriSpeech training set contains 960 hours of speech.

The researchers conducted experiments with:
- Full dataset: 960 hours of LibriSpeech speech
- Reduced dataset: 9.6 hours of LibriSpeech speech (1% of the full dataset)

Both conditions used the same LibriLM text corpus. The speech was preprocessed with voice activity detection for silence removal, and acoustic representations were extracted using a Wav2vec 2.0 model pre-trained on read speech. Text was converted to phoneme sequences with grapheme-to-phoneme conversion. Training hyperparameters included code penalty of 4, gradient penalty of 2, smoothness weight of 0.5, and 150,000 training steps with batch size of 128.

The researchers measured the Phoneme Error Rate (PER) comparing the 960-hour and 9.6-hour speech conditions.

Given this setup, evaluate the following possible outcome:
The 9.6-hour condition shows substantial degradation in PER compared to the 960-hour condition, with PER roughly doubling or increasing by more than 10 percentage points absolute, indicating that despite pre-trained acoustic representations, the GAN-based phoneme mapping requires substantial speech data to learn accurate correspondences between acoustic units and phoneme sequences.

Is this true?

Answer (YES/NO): NO